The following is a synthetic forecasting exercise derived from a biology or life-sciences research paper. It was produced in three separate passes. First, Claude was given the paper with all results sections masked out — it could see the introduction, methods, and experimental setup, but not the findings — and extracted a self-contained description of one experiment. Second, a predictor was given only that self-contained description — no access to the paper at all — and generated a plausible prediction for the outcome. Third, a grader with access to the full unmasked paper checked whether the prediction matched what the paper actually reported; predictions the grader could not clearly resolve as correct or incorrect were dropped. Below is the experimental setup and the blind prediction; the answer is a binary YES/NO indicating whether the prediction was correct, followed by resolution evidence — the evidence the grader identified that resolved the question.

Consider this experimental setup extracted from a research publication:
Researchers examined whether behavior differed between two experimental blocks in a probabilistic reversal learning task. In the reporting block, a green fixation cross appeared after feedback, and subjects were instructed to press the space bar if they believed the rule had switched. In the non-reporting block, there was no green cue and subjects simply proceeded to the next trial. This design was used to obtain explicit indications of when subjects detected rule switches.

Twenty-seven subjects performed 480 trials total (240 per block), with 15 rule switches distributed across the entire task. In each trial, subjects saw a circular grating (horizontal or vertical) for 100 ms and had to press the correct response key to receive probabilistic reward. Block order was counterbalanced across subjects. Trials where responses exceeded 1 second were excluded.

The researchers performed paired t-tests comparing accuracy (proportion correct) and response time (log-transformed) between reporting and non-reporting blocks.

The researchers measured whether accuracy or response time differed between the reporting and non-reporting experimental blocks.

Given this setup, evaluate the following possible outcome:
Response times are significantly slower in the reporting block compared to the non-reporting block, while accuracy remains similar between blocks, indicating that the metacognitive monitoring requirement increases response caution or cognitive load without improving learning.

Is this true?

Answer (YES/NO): NO